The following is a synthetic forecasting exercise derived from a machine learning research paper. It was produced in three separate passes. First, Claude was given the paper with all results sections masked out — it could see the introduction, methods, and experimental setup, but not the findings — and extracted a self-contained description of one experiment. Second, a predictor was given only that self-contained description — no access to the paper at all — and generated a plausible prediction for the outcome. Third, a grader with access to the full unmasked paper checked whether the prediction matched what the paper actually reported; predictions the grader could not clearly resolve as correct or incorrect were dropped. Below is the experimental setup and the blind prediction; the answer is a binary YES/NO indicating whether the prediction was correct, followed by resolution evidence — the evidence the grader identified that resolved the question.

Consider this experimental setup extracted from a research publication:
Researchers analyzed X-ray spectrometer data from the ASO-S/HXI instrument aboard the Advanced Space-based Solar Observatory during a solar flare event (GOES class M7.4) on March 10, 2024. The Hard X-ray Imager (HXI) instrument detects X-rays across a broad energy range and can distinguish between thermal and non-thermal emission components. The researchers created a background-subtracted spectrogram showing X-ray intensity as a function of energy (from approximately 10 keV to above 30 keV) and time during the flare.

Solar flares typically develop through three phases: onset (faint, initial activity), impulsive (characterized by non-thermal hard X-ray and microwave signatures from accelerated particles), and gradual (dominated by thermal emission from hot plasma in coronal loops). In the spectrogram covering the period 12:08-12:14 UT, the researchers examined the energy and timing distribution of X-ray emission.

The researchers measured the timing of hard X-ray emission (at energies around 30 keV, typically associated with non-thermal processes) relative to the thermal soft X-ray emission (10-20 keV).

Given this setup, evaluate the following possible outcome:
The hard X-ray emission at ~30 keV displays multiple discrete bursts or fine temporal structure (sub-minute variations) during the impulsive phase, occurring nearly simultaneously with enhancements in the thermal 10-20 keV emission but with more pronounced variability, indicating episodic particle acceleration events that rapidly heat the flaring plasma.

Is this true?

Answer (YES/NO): NO